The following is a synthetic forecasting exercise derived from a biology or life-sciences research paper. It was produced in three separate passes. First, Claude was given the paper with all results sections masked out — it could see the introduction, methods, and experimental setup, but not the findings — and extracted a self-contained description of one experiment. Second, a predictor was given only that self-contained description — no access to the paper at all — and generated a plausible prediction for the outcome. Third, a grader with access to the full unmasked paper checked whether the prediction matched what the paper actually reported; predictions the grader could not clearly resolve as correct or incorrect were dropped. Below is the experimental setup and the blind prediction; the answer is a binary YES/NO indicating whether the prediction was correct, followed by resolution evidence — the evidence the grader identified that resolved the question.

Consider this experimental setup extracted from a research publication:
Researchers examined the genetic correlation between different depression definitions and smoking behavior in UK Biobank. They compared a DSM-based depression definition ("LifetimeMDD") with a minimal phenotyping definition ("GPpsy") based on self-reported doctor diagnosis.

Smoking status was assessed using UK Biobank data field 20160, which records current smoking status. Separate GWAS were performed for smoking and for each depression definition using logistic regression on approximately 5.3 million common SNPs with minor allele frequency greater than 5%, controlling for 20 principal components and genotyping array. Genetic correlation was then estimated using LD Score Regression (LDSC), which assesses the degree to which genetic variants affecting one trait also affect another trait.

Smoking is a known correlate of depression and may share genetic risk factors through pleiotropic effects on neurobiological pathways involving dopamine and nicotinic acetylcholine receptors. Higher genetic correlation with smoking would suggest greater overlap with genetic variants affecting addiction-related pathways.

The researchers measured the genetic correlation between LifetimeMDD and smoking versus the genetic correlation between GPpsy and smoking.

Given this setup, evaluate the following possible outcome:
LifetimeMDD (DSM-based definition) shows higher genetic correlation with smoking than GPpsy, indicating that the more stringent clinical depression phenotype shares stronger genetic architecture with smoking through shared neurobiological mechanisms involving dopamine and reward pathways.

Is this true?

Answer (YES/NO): NO